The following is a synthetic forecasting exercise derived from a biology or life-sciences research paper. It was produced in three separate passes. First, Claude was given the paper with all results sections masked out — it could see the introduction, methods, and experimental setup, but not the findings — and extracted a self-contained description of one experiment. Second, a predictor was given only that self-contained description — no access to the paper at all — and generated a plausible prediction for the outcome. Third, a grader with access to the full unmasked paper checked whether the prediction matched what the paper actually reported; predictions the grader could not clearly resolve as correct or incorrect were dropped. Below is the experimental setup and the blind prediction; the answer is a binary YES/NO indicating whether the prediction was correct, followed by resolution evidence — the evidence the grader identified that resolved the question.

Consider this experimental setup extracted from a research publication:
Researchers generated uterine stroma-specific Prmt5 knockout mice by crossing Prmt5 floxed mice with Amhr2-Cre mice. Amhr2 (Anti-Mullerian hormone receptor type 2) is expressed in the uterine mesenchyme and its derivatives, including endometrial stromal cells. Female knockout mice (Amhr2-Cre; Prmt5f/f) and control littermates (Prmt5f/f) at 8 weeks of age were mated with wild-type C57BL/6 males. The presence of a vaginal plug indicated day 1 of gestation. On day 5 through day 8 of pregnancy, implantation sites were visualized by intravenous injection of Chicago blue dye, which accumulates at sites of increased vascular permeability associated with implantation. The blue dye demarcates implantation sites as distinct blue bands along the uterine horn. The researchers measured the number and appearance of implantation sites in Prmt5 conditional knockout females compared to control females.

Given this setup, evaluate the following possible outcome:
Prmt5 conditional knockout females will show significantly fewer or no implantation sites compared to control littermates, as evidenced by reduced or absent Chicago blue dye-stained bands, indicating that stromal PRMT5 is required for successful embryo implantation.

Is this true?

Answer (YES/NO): NO